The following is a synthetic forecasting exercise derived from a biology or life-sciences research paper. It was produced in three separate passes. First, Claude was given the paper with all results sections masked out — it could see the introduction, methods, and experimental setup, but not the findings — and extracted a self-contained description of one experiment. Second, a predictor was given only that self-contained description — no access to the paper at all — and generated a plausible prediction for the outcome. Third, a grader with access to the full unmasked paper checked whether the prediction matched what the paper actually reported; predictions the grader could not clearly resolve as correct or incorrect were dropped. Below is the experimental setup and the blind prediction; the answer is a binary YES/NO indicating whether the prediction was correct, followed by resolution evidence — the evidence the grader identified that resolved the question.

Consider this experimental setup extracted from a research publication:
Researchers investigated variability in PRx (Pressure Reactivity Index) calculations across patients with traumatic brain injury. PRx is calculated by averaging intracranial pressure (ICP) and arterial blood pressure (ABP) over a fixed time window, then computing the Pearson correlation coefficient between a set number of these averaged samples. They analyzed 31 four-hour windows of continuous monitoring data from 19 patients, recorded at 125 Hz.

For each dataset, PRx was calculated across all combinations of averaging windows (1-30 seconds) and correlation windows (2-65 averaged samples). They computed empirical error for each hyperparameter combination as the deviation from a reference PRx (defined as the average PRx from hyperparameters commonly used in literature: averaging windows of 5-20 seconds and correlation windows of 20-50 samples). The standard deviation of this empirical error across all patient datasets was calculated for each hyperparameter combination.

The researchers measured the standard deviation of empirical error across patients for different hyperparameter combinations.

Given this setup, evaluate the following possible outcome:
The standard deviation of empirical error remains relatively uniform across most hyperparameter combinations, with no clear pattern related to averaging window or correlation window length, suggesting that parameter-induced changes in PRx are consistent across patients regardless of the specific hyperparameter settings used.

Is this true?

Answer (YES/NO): NO